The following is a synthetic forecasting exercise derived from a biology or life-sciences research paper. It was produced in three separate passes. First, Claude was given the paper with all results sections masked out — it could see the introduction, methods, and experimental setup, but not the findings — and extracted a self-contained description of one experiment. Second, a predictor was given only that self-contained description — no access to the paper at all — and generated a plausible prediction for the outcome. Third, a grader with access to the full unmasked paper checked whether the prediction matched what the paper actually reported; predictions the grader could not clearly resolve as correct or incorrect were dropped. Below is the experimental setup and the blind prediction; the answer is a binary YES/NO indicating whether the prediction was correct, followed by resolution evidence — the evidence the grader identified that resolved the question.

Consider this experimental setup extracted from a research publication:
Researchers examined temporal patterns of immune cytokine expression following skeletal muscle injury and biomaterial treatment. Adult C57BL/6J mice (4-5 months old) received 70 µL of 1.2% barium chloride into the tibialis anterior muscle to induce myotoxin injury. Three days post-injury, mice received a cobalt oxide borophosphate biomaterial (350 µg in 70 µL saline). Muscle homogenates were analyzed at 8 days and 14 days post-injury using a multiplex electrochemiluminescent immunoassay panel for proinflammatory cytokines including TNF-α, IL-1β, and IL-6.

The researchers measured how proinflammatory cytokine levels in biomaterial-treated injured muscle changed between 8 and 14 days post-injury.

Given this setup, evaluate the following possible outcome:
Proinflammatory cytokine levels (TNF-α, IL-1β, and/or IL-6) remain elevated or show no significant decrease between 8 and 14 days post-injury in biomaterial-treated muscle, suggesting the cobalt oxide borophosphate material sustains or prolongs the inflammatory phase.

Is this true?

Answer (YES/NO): NO